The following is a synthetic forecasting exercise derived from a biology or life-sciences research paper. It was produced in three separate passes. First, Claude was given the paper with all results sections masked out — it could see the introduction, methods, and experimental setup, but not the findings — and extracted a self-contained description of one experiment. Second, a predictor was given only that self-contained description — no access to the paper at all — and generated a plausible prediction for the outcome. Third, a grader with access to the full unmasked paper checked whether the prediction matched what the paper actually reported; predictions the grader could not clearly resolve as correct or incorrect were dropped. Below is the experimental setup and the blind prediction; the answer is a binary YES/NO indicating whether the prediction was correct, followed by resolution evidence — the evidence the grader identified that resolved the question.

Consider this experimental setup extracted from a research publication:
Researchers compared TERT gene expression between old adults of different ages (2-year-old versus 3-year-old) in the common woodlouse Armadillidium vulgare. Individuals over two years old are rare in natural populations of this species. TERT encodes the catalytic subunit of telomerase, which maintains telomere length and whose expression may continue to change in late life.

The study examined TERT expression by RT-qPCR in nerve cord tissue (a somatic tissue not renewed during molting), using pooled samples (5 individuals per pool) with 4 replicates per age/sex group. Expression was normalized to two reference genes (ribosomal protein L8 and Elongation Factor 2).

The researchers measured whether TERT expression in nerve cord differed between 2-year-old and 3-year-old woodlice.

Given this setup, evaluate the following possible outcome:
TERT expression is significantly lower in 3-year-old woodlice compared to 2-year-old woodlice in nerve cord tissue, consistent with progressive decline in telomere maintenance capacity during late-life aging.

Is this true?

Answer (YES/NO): NO